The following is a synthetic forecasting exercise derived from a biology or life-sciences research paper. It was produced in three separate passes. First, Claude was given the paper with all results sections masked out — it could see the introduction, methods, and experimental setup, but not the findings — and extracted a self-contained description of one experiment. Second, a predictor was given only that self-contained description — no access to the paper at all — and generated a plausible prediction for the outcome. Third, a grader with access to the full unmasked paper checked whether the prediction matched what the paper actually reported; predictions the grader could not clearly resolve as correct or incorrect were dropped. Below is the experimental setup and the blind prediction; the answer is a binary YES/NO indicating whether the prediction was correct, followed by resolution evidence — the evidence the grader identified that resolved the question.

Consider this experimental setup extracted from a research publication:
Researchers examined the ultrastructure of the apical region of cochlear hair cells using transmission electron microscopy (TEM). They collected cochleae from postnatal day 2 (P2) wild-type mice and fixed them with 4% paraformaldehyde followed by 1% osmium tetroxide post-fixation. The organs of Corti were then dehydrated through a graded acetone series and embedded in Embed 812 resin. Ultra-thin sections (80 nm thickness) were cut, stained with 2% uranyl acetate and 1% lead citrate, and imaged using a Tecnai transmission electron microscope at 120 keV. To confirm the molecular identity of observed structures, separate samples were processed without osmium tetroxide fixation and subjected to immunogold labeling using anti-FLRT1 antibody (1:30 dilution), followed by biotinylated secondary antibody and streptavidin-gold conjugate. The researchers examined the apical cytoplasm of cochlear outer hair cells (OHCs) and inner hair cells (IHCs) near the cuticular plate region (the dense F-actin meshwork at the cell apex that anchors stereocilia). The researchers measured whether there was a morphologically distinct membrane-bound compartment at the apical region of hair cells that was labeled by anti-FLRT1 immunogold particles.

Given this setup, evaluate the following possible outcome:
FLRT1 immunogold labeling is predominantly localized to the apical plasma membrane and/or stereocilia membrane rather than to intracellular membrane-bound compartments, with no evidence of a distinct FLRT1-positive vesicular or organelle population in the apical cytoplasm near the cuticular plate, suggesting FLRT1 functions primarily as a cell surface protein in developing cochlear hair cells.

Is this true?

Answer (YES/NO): NO